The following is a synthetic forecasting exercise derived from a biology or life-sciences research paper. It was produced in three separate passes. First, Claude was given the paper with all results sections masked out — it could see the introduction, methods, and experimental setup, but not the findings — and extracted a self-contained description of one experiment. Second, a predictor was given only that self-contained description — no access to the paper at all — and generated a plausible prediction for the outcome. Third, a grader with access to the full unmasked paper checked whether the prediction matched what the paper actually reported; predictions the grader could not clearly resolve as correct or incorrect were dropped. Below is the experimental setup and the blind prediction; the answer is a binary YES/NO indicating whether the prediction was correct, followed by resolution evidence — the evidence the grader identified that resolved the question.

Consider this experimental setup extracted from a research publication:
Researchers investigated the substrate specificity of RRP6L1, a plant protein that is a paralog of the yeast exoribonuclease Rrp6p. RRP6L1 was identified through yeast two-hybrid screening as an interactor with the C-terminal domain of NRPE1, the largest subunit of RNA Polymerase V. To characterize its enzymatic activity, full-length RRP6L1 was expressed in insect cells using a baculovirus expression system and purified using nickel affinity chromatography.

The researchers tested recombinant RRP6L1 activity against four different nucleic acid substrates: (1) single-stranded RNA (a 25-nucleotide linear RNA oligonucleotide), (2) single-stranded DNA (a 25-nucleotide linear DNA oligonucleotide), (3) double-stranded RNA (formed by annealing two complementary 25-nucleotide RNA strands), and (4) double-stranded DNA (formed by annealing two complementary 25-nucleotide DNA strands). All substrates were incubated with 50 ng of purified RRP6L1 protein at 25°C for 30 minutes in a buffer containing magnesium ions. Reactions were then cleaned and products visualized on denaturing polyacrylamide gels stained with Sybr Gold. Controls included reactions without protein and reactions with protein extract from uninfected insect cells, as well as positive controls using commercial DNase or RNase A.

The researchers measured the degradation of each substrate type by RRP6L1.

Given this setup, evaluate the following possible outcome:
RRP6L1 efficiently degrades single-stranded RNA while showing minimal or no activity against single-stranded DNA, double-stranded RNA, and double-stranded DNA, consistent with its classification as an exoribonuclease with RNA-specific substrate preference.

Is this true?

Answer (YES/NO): YES